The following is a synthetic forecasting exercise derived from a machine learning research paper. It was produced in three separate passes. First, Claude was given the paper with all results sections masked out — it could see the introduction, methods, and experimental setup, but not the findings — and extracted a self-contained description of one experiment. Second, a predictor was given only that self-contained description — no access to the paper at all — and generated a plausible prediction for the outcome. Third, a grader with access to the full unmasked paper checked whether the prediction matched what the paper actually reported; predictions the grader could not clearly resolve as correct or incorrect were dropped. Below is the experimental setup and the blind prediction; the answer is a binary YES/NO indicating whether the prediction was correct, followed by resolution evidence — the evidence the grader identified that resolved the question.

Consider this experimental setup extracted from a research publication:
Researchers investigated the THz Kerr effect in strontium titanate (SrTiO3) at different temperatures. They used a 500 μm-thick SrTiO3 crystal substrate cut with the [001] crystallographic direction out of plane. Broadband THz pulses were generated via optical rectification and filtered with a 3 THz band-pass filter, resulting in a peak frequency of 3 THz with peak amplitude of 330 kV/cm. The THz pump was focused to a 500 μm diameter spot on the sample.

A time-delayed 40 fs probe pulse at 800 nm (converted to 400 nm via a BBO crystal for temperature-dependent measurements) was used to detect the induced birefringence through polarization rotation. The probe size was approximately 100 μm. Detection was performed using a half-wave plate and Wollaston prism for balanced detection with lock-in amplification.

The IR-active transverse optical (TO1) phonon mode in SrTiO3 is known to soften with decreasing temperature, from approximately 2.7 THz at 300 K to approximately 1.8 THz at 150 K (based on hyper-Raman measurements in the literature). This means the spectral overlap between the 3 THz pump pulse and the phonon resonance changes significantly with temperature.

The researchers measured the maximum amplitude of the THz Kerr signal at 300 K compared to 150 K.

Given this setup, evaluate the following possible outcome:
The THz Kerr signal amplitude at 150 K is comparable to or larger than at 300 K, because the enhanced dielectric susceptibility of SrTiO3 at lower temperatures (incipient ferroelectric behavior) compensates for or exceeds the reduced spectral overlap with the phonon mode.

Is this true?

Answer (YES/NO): NO